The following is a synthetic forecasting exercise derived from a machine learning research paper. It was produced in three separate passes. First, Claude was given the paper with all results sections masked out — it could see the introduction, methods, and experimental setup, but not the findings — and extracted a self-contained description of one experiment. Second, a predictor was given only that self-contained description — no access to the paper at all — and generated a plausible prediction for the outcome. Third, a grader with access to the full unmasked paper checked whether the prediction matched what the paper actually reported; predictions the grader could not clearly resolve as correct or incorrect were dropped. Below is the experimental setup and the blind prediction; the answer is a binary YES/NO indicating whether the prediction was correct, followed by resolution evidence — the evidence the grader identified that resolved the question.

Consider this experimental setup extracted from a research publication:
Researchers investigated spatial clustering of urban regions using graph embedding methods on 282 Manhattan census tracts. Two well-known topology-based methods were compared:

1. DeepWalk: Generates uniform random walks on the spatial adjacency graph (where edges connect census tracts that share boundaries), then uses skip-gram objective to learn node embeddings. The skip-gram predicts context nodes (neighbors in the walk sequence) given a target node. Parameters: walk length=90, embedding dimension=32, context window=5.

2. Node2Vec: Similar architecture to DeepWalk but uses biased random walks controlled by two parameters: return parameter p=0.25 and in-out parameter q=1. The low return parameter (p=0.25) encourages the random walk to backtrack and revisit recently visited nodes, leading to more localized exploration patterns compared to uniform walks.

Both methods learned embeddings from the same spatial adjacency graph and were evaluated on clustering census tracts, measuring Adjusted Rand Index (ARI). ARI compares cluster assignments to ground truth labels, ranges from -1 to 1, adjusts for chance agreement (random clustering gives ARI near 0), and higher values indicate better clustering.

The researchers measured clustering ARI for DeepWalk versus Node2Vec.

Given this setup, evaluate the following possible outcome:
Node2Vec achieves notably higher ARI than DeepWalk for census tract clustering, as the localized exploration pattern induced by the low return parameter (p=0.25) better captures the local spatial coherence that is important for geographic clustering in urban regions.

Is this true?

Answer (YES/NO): NO